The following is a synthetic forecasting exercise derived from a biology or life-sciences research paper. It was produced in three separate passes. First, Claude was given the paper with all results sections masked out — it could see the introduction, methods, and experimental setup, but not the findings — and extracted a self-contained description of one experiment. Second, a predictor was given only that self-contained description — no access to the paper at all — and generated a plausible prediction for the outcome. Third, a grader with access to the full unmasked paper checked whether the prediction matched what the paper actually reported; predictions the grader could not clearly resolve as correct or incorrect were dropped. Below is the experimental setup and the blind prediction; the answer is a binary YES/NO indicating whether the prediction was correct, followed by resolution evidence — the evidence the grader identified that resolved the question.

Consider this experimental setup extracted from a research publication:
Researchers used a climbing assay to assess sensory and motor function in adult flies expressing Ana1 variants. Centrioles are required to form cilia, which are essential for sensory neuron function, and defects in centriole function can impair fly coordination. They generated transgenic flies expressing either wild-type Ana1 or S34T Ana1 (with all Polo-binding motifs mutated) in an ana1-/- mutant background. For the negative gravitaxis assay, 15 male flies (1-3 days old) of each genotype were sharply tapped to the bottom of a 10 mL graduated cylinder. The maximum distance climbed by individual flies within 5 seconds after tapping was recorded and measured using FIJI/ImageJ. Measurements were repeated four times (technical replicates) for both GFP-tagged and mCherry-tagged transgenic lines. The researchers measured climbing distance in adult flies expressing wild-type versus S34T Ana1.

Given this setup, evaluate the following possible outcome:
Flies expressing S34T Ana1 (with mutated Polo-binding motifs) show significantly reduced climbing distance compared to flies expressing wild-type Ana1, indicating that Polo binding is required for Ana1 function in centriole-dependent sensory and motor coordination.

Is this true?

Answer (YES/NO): NO